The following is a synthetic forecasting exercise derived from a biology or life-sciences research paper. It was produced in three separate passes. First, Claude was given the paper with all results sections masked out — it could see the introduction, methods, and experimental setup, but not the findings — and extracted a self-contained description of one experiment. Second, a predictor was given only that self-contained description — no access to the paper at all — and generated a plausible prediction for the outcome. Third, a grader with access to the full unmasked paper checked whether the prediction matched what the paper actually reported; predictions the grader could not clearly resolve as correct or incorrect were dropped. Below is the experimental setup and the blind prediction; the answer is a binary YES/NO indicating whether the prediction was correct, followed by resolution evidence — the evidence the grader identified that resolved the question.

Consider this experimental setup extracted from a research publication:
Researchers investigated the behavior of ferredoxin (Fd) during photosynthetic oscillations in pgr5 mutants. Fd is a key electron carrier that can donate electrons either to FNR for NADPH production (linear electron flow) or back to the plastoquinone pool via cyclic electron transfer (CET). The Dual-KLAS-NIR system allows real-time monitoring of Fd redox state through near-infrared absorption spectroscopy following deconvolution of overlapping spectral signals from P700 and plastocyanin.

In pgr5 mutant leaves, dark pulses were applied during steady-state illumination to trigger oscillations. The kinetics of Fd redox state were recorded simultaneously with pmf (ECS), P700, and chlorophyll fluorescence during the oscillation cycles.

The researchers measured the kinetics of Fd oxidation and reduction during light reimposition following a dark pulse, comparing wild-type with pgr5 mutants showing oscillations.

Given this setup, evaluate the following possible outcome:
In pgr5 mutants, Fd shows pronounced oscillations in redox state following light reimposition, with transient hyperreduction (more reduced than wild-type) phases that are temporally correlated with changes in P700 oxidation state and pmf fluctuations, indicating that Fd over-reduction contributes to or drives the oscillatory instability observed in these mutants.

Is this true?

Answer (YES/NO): YES